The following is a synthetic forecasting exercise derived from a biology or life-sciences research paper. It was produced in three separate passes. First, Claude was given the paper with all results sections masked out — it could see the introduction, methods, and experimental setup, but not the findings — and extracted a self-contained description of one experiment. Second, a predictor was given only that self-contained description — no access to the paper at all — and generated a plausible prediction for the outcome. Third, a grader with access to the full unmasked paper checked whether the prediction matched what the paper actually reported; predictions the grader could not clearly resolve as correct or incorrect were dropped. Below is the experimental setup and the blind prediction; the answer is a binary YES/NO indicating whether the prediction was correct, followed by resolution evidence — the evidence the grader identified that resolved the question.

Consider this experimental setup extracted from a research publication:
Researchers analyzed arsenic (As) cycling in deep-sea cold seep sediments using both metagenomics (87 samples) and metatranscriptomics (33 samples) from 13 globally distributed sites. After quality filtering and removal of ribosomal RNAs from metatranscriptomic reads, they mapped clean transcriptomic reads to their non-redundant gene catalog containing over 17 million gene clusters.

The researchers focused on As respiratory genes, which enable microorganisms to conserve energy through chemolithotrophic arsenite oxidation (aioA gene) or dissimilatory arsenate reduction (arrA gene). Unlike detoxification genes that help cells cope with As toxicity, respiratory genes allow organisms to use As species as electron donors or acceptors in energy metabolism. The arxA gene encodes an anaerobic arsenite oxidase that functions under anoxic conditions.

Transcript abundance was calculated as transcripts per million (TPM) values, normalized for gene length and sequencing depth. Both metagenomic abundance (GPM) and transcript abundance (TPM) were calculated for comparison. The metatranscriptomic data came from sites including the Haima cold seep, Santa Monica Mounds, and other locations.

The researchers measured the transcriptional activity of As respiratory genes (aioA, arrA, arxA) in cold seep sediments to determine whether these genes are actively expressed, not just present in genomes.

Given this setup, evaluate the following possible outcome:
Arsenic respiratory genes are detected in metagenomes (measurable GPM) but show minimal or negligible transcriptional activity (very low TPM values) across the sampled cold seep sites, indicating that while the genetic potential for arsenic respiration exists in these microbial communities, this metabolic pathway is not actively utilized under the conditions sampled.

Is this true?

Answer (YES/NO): NO